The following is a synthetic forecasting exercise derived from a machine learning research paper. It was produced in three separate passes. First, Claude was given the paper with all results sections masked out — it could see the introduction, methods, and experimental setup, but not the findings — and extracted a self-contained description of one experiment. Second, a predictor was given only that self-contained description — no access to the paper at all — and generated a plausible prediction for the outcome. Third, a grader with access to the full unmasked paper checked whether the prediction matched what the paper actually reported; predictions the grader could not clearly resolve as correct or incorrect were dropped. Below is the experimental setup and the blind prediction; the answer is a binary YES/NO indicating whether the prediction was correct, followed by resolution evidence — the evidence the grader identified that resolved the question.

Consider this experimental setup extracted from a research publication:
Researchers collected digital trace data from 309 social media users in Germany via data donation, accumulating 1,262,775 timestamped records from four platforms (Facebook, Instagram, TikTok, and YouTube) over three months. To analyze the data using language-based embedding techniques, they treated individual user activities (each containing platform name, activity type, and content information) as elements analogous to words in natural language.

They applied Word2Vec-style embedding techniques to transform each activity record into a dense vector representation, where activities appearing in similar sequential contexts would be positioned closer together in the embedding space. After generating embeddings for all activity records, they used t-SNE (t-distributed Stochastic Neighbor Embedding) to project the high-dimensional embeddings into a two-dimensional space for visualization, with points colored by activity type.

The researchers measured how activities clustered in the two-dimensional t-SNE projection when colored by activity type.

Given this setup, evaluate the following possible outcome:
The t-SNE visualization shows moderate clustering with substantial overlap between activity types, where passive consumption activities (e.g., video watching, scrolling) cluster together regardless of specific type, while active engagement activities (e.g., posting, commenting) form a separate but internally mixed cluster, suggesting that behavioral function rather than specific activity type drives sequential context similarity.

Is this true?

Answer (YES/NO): NO